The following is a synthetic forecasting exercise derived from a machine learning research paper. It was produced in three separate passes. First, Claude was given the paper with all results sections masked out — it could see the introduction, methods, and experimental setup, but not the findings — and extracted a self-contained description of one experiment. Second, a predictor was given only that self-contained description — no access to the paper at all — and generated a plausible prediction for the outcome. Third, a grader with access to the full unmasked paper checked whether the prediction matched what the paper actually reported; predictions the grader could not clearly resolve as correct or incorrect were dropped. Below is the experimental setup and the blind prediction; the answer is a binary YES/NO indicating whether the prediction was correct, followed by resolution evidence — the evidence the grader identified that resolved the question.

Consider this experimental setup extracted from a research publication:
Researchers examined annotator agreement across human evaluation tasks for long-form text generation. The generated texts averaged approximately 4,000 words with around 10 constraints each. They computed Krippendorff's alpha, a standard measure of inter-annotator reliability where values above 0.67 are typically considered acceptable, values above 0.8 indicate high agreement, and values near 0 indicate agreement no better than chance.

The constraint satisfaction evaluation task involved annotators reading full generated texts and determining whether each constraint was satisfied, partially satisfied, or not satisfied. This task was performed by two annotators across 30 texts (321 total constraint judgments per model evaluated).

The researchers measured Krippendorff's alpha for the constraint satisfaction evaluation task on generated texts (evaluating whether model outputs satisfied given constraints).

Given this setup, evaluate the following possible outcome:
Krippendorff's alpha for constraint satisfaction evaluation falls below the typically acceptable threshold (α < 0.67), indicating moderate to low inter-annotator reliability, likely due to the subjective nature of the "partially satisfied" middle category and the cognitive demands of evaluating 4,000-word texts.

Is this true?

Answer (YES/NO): YES